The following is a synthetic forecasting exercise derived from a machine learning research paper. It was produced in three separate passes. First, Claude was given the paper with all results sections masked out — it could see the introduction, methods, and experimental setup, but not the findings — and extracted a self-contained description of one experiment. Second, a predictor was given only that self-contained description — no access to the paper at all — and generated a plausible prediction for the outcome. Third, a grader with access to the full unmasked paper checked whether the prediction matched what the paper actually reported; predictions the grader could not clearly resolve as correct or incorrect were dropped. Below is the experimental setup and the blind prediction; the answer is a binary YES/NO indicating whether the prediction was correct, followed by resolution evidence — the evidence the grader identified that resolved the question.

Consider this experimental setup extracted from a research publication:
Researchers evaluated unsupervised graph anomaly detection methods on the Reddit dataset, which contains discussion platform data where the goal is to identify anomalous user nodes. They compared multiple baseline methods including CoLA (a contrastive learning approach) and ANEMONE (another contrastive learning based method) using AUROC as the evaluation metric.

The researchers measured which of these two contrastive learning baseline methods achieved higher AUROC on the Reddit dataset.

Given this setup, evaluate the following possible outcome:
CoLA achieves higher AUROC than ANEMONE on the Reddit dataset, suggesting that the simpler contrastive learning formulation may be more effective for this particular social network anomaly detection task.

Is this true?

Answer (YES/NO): YES